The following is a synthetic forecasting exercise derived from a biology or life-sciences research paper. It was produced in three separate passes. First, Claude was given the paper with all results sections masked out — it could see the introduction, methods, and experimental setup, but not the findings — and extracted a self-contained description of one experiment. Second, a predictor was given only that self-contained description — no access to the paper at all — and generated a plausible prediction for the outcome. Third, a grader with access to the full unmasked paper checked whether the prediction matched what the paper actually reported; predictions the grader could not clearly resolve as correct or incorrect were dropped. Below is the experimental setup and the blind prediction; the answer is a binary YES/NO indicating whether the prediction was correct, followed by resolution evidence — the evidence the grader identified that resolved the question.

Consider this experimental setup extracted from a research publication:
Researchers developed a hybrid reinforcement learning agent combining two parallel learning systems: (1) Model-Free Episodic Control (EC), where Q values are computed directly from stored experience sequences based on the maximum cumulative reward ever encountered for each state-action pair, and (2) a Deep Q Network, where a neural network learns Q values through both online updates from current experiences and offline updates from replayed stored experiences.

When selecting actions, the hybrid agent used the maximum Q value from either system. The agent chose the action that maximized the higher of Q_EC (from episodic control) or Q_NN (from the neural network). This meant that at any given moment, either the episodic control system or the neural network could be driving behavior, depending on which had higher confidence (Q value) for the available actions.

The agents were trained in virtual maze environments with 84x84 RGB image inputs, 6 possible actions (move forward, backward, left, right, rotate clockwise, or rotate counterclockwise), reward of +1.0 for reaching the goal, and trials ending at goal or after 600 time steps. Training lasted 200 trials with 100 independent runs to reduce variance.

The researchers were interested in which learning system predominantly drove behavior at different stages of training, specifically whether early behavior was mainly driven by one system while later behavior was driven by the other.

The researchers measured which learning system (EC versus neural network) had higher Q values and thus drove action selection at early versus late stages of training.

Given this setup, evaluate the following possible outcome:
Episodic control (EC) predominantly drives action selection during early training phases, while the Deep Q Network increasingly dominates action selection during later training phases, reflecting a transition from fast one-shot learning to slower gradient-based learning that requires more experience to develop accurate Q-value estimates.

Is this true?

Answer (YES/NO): YES